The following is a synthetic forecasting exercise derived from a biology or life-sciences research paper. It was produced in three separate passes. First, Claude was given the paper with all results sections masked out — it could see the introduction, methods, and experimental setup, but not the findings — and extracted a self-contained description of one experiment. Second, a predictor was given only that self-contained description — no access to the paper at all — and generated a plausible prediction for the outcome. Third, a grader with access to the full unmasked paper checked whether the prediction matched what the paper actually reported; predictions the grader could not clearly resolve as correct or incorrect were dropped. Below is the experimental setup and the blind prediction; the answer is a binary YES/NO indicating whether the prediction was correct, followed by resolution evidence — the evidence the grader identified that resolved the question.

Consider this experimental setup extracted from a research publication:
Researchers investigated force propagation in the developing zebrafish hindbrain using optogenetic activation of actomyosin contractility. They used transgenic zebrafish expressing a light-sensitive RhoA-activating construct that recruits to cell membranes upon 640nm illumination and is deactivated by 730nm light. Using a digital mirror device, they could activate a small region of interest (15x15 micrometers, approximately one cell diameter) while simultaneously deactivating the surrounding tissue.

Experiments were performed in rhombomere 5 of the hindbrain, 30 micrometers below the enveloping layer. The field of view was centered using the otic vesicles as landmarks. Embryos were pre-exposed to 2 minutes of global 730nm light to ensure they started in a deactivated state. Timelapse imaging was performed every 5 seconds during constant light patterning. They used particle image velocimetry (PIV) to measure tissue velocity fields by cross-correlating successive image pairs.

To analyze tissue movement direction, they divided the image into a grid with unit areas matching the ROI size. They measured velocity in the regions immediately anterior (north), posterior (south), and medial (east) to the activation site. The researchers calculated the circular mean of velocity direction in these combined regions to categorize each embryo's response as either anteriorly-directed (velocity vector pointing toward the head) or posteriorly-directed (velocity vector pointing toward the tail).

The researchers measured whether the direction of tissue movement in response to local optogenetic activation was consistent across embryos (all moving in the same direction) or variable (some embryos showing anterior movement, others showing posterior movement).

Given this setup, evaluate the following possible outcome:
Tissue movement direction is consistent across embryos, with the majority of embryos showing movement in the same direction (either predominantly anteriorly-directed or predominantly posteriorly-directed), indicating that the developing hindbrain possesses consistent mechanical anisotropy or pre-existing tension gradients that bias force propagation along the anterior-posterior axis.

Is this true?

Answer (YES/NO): NO